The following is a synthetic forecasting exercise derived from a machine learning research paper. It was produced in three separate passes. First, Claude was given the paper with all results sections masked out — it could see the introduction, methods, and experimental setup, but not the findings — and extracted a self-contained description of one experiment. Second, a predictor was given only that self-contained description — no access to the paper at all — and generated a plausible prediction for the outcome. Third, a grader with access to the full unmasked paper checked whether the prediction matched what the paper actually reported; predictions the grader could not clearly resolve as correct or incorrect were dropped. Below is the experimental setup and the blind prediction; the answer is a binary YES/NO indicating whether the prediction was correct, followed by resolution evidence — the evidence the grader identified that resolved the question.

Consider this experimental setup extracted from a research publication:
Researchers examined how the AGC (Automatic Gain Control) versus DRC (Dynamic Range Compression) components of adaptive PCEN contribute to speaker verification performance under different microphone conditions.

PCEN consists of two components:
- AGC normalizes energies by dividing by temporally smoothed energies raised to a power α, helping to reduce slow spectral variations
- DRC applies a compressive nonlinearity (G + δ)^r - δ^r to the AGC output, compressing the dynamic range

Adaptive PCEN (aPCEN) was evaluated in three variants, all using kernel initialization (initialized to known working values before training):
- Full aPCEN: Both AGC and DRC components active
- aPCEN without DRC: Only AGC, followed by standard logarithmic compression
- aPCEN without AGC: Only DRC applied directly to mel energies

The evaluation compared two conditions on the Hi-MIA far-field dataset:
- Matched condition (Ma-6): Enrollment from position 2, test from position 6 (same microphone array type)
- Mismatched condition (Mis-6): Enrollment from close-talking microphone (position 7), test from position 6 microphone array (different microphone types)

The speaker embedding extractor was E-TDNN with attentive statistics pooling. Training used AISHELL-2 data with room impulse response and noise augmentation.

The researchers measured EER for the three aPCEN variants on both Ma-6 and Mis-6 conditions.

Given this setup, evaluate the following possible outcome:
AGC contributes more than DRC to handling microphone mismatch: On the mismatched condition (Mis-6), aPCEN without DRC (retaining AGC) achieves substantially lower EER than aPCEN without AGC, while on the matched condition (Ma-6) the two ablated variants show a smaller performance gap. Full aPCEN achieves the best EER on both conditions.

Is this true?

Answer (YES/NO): NO